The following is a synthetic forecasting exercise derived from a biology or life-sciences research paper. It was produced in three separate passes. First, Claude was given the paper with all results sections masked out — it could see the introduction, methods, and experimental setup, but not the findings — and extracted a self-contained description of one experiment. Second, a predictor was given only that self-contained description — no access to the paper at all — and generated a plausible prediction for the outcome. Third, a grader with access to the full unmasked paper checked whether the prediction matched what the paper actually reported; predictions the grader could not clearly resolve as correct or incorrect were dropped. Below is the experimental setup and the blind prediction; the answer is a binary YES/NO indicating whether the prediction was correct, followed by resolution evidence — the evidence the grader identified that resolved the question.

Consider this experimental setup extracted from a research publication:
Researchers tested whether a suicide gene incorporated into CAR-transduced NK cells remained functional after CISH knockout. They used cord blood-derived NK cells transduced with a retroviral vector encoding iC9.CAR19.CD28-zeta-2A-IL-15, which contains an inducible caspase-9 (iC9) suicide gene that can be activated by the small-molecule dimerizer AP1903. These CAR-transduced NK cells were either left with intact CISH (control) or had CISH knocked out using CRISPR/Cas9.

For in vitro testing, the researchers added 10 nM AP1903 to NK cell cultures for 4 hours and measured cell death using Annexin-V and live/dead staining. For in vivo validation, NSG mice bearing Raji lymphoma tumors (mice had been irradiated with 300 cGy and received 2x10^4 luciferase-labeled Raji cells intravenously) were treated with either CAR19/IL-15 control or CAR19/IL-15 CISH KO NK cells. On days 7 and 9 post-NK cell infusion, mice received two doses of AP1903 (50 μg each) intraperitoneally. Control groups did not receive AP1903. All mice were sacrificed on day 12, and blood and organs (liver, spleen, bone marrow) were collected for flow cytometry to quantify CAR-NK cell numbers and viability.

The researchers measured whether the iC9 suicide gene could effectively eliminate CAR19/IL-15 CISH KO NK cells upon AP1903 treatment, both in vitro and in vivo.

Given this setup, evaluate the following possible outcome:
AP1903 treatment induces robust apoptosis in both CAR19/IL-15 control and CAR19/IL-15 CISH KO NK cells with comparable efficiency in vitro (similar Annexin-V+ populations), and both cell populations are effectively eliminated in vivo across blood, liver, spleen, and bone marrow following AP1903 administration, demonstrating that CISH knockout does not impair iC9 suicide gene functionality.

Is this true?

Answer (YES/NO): YES